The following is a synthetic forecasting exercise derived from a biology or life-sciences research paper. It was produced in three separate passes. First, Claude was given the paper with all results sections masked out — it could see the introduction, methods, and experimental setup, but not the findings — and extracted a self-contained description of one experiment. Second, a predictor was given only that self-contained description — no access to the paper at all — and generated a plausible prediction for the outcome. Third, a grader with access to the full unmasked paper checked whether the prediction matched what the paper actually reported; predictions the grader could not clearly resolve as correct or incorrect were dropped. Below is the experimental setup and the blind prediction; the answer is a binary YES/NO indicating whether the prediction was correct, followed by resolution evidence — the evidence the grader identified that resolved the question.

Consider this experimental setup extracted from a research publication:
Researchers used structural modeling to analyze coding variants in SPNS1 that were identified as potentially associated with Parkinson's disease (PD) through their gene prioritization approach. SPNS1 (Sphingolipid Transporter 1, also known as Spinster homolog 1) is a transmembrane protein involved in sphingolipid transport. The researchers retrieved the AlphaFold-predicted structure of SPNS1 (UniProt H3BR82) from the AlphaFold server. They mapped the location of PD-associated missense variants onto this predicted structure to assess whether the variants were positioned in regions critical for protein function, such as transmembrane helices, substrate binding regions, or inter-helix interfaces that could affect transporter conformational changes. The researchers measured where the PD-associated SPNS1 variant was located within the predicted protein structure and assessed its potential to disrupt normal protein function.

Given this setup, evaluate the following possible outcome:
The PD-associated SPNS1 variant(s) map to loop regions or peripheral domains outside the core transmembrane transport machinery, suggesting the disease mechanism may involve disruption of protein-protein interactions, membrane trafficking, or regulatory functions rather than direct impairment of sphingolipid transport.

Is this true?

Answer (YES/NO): YES